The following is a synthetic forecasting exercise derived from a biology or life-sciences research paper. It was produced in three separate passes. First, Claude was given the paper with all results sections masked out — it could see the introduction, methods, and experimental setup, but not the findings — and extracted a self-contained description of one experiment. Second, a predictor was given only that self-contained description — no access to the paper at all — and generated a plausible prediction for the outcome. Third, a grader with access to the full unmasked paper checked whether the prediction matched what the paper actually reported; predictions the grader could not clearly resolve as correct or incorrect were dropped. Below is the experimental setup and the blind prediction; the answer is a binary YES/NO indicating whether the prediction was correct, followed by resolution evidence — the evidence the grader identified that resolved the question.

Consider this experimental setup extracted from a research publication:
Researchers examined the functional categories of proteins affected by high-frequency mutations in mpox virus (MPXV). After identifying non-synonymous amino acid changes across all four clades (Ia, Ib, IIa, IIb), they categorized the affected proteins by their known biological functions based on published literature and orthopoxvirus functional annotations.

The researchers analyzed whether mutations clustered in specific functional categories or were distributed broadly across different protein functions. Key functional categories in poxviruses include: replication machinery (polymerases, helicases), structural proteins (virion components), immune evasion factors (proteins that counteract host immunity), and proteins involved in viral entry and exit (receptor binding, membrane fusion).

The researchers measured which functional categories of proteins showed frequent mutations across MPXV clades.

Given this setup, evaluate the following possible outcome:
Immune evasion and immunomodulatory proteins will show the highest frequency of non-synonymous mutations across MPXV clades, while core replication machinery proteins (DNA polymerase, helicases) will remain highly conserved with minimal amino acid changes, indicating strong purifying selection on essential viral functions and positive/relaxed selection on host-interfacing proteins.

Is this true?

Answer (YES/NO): NO